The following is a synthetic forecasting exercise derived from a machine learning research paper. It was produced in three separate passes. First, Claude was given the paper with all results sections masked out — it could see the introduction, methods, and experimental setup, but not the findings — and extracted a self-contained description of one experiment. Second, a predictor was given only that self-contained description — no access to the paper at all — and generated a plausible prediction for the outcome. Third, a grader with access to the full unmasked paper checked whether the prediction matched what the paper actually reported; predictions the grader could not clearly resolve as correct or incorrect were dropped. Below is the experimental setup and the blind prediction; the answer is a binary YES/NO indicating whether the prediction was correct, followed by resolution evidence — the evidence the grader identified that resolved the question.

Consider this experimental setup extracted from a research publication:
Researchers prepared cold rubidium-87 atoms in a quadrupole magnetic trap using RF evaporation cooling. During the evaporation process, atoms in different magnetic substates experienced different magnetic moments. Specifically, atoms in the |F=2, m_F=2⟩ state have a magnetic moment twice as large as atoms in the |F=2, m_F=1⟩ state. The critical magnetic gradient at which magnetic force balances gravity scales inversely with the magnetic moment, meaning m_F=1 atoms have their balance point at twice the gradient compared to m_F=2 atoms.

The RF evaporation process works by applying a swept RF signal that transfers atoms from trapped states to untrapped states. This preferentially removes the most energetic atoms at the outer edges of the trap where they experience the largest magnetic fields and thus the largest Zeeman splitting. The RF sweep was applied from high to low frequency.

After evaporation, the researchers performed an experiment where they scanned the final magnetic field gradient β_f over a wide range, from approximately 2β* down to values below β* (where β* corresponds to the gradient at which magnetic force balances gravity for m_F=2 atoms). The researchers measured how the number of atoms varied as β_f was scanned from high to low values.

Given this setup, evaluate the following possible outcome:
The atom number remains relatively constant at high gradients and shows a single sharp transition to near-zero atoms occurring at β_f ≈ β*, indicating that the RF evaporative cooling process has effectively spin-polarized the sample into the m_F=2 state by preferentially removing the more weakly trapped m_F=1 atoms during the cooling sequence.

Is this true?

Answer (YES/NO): NO